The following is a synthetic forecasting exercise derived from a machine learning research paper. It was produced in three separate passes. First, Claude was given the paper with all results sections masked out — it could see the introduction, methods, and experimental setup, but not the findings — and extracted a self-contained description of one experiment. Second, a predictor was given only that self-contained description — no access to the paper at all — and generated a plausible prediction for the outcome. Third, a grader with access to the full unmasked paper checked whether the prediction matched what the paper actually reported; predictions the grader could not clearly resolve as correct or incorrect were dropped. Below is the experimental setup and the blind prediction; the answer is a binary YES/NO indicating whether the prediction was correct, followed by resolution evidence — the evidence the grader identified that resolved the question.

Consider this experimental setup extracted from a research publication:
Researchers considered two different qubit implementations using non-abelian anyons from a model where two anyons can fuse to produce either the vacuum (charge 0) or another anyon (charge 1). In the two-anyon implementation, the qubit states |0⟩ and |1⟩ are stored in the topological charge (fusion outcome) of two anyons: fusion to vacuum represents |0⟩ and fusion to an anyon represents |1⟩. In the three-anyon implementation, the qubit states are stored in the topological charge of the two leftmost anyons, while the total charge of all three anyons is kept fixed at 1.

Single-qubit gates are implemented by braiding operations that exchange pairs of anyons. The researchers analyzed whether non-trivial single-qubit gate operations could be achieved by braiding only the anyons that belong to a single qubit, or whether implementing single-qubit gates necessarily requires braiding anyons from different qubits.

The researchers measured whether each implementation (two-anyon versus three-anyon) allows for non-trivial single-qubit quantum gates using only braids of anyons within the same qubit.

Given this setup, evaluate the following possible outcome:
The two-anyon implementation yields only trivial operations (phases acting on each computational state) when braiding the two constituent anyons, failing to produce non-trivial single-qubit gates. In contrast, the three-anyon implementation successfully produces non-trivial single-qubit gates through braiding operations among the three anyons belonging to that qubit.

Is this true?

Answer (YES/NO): YES